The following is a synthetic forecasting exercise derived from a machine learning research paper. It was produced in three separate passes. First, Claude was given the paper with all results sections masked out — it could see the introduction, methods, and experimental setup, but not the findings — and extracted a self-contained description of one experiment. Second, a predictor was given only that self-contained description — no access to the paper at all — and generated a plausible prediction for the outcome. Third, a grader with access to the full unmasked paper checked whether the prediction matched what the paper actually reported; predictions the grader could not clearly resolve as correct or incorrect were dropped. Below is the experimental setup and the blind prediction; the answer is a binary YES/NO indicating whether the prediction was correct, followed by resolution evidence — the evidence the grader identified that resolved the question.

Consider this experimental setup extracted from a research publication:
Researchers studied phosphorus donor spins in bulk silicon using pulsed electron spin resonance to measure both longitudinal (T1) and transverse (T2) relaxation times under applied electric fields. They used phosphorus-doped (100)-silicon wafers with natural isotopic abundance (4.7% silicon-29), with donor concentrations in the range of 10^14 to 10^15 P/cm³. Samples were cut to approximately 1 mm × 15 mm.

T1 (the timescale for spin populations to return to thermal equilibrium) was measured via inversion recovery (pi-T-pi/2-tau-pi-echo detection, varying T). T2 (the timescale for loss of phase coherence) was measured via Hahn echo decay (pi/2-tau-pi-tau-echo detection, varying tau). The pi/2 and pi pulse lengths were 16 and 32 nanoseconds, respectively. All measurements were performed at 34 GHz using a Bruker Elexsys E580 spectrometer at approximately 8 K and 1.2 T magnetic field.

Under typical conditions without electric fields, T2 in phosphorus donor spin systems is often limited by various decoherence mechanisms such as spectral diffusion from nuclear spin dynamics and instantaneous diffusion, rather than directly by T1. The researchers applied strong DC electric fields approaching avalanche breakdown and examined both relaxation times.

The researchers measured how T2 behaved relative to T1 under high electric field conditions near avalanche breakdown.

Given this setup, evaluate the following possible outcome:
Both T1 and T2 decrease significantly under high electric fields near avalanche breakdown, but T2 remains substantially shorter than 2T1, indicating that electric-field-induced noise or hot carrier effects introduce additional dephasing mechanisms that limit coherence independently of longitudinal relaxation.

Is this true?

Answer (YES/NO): NO